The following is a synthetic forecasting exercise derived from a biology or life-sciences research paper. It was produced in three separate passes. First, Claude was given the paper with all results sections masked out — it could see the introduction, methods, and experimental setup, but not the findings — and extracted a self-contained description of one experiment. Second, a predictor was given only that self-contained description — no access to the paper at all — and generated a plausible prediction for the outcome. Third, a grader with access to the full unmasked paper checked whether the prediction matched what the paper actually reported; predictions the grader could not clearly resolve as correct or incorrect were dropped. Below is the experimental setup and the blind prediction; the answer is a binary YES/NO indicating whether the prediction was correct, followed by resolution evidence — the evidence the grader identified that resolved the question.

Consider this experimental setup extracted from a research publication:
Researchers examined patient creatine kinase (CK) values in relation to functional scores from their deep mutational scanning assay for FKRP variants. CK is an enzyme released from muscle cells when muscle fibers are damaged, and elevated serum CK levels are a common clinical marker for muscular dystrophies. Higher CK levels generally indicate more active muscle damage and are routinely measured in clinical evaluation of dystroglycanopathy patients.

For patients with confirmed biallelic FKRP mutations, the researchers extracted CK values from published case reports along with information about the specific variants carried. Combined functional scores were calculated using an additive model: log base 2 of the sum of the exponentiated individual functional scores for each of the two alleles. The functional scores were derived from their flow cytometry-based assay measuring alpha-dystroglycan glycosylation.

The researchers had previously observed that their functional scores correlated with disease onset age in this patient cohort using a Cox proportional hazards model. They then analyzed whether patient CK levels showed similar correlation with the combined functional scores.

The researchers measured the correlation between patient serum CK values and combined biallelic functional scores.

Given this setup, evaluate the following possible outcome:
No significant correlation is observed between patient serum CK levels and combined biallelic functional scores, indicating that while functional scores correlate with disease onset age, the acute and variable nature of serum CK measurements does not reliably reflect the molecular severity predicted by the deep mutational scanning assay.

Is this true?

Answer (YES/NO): YES